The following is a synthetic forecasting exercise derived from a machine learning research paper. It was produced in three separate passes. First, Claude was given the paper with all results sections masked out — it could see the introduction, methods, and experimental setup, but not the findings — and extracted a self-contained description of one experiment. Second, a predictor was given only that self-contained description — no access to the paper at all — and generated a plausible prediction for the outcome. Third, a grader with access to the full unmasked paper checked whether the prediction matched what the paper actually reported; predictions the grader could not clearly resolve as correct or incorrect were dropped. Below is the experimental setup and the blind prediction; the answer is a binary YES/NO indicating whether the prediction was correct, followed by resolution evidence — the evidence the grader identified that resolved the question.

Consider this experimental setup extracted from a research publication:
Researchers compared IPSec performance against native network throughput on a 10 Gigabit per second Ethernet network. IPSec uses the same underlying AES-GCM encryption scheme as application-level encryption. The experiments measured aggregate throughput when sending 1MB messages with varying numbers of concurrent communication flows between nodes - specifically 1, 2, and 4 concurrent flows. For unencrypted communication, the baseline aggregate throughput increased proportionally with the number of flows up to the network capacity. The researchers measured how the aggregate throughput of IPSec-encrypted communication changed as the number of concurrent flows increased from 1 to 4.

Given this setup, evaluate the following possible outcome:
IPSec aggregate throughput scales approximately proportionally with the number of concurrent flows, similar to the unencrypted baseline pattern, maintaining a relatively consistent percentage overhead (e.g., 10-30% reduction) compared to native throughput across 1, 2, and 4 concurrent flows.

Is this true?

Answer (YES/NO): NO